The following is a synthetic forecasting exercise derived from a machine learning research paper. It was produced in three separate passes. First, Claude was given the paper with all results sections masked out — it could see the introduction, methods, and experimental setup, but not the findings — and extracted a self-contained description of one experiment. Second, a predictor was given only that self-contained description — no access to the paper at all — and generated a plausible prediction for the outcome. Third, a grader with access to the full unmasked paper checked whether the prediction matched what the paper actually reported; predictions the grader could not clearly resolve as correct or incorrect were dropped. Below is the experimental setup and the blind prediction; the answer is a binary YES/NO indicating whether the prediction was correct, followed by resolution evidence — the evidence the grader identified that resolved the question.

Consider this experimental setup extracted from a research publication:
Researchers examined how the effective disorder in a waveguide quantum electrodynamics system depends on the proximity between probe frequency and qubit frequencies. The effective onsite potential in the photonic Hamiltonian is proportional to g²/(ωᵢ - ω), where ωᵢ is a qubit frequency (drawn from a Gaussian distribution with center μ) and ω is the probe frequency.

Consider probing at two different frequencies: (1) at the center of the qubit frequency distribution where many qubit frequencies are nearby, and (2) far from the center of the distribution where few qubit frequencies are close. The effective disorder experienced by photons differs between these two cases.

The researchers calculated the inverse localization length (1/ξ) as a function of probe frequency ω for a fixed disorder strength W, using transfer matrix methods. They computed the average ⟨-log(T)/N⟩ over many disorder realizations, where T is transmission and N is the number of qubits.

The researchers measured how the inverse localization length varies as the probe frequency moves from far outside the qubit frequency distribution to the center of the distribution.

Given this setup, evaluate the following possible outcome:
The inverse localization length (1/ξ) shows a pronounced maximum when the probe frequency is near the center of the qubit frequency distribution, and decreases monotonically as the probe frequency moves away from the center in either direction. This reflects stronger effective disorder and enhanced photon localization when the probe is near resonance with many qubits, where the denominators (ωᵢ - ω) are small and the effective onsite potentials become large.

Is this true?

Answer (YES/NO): NO